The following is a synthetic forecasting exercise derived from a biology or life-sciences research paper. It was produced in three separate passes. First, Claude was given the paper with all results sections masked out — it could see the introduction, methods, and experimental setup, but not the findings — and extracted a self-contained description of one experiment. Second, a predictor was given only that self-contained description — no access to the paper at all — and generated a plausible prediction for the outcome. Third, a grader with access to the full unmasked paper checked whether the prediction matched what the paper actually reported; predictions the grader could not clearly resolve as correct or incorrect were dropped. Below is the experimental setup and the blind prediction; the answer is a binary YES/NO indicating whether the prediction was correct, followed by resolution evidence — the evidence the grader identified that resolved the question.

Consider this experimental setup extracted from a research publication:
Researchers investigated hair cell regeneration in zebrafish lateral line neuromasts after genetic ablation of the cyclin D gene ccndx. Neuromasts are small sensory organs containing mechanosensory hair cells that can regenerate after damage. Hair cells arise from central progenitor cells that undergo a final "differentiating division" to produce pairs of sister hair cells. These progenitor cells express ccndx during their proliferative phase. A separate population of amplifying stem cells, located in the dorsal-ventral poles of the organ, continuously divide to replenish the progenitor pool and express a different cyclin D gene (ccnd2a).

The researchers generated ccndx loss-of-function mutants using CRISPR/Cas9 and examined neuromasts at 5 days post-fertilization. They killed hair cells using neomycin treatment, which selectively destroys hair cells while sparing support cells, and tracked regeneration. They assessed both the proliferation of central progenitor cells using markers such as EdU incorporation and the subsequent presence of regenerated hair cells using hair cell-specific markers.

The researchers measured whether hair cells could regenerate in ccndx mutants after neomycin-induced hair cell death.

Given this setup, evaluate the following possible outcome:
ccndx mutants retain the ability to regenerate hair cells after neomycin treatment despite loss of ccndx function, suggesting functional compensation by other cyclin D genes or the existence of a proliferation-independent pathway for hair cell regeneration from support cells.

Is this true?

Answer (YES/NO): NO